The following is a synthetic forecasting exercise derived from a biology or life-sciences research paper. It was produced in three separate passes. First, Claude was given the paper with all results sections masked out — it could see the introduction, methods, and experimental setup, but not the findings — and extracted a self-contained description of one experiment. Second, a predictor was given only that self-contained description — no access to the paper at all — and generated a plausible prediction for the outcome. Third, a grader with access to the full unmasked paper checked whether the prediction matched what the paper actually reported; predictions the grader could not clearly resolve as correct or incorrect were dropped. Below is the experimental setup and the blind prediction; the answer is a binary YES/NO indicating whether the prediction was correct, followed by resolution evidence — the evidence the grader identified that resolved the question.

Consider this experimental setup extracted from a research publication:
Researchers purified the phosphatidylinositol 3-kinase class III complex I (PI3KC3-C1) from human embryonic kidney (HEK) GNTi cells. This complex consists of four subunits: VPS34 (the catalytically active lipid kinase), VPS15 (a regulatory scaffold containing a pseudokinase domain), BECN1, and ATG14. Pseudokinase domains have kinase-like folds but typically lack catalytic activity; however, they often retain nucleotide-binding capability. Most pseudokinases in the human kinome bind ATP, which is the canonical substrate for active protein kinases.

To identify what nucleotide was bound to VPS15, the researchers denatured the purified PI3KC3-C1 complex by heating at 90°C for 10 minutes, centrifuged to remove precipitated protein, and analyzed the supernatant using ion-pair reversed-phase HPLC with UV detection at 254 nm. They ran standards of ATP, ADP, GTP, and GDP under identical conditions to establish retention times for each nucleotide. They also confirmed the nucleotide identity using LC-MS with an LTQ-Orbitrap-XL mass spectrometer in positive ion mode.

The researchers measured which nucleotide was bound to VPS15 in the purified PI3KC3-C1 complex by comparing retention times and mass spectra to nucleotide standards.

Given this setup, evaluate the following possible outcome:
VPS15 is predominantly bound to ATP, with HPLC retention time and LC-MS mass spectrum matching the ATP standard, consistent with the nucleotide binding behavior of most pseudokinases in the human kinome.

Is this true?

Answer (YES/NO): NO